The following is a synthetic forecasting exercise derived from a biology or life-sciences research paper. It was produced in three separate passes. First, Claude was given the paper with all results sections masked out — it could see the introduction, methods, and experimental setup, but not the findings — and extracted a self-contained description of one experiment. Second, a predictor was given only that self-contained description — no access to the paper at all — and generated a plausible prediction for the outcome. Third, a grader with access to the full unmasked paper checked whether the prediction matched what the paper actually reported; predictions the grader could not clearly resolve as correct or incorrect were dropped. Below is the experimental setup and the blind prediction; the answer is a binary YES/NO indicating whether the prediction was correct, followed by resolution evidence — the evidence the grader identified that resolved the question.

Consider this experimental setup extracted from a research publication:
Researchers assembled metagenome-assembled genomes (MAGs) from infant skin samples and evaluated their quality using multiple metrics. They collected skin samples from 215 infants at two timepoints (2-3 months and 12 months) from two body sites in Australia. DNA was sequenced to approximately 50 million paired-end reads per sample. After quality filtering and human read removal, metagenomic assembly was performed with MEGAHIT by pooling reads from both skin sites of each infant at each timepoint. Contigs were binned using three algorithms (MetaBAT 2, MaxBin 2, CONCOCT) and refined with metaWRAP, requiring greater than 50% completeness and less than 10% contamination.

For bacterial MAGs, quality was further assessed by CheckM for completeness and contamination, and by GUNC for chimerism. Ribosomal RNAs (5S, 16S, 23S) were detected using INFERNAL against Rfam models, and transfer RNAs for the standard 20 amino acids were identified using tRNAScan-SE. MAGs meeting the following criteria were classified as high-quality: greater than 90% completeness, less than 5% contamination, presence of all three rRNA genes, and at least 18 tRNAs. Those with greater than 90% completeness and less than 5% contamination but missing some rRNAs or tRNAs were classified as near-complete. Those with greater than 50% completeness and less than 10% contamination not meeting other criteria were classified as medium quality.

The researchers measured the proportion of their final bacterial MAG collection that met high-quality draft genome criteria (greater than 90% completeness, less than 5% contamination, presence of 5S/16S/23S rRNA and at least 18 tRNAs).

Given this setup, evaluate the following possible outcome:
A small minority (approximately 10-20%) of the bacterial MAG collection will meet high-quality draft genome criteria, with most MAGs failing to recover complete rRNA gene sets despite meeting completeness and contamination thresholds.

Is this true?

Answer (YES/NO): YES